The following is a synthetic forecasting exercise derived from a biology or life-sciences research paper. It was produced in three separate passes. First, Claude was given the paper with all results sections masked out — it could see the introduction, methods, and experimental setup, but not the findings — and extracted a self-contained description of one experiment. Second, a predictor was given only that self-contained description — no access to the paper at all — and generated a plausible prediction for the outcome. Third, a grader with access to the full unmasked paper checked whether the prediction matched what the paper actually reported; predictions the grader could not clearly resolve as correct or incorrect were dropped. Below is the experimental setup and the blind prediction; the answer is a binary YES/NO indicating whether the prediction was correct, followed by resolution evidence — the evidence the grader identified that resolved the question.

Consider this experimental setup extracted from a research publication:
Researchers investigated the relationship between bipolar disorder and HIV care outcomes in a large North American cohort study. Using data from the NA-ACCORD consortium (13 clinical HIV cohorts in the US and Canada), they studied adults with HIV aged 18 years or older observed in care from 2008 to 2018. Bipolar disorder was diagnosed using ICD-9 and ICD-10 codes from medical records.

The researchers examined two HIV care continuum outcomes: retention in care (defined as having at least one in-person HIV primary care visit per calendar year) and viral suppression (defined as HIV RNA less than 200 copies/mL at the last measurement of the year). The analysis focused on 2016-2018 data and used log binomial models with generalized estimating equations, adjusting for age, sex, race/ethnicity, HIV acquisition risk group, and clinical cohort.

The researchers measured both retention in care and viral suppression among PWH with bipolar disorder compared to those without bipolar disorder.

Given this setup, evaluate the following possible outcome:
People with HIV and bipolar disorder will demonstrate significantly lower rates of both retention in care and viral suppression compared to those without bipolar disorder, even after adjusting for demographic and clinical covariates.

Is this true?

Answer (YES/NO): NO